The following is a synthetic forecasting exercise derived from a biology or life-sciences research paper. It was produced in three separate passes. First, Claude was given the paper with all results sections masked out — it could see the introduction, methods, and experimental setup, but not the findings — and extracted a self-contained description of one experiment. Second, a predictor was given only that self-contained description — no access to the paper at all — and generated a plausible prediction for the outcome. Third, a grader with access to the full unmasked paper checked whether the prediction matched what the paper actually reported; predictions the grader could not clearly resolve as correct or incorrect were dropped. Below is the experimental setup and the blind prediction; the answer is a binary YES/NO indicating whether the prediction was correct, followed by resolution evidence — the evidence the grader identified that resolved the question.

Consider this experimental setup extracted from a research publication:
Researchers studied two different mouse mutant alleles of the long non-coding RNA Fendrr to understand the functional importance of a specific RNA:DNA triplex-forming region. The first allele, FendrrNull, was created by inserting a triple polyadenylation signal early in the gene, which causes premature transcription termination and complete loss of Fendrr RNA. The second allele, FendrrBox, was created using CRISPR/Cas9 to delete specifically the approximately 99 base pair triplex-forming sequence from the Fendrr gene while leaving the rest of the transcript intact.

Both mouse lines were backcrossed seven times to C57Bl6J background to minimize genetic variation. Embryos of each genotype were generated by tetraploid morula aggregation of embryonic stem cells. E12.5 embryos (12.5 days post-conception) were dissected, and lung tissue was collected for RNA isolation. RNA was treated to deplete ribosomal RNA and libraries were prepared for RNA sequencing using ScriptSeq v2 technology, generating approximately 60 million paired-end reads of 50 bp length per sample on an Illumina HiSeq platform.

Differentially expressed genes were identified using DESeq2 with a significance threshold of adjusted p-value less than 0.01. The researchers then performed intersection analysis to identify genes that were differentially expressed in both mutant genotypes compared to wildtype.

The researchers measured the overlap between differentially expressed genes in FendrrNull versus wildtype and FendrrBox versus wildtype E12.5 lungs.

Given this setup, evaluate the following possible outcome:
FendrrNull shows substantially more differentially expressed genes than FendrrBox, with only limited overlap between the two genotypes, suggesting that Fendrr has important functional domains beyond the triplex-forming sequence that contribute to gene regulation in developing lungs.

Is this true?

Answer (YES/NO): NO